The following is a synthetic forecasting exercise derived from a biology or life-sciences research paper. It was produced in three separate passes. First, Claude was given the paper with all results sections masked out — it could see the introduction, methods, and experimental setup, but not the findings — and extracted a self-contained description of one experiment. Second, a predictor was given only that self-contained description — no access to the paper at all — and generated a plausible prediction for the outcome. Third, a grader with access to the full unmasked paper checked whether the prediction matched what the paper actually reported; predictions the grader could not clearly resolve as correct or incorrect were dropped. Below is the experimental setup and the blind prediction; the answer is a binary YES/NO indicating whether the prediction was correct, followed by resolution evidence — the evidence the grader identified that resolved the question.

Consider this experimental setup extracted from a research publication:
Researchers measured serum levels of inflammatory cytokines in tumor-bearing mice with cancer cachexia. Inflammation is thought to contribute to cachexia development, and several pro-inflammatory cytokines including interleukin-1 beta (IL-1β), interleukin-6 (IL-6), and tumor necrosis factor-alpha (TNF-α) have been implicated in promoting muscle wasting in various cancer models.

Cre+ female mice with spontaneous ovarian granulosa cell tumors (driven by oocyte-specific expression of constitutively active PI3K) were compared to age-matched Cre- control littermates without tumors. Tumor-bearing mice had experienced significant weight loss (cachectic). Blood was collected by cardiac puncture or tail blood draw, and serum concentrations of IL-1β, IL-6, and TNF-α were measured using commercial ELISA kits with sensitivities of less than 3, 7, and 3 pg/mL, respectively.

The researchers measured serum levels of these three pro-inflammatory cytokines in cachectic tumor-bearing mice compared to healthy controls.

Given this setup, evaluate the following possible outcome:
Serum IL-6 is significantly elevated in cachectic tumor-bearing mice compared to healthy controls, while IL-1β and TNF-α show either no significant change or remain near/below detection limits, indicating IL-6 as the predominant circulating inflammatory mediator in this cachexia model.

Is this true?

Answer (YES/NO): NO